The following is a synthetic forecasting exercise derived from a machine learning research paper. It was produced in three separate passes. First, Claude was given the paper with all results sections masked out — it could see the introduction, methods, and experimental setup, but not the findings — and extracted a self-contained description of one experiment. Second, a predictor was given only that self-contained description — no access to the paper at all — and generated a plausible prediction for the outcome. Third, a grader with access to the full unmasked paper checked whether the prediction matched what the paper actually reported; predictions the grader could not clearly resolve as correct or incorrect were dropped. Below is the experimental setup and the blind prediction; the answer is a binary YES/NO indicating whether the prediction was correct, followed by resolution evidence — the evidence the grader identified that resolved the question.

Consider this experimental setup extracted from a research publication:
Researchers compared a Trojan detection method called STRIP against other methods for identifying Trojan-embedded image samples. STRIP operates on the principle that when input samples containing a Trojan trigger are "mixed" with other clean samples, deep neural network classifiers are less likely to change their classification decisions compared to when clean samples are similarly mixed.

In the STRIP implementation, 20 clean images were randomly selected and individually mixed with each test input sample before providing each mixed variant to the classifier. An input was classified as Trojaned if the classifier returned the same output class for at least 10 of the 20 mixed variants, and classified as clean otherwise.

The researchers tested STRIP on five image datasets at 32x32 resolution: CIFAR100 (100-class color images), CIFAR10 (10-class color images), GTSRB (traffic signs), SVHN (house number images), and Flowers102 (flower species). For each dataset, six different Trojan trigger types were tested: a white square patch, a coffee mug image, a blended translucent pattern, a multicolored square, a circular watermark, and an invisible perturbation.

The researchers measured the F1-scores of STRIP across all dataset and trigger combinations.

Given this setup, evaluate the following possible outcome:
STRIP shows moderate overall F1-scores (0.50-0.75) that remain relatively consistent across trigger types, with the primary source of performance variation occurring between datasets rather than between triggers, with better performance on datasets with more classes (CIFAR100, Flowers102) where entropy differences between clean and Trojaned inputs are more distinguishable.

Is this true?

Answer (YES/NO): NO